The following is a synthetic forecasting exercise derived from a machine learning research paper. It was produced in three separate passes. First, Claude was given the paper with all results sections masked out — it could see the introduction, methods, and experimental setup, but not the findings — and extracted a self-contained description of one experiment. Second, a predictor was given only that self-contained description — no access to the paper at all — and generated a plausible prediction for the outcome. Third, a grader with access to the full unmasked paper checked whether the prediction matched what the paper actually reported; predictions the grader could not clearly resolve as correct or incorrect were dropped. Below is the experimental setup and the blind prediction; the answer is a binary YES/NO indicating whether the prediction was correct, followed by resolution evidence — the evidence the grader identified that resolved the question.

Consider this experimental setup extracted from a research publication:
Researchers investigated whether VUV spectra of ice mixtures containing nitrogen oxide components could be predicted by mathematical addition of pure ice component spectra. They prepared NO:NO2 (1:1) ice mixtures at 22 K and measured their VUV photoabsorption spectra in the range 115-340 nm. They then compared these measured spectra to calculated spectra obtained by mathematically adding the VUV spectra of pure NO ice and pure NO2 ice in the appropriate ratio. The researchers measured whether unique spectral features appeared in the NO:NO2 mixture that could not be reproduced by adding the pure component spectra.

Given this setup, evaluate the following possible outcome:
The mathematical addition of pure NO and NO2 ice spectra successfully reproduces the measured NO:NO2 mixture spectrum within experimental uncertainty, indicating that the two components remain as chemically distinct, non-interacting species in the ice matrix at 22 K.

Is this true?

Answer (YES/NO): NO